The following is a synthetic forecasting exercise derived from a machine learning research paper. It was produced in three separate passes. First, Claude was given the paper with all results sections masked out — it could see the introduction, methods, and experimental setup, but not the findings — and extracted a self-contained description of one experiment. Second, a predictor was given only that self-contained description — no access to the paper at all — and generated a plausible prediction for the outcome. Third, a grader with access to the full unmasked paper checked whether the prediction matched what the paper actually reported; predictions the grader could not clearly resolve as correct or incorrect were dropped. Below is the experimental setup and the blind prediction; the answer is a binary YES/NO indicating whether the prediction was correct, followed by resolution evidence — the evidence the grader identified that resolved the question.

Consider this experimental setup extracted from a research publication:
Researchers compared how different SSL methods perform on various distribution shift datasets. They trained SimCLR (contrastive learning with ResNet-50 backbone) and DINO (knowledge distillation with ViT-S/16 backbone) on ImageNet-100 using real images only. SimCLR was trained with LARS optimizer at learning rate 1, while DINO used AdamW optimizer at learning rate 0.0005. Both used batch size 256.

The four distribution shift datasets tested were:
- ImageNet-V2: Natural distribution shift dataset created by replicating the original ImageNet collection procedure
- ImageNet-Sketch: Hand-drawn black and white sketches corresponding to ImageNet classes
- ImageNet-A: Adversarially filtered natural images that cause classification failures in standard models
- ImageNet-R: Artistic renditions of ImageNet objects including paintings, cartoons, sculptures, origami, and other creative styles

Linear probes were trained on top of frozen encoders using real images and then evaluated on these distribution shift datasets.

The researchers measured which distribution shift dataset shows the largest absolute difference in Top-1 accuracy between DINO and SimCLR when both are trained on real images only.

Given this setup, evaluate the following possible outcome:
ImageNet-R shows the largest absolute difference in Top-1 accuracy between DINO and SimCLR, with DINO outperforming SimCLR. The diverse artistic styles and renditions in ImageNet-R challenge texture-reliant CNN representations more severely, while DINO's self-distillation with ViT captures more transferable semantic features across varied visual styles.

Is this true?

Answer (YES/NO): NO